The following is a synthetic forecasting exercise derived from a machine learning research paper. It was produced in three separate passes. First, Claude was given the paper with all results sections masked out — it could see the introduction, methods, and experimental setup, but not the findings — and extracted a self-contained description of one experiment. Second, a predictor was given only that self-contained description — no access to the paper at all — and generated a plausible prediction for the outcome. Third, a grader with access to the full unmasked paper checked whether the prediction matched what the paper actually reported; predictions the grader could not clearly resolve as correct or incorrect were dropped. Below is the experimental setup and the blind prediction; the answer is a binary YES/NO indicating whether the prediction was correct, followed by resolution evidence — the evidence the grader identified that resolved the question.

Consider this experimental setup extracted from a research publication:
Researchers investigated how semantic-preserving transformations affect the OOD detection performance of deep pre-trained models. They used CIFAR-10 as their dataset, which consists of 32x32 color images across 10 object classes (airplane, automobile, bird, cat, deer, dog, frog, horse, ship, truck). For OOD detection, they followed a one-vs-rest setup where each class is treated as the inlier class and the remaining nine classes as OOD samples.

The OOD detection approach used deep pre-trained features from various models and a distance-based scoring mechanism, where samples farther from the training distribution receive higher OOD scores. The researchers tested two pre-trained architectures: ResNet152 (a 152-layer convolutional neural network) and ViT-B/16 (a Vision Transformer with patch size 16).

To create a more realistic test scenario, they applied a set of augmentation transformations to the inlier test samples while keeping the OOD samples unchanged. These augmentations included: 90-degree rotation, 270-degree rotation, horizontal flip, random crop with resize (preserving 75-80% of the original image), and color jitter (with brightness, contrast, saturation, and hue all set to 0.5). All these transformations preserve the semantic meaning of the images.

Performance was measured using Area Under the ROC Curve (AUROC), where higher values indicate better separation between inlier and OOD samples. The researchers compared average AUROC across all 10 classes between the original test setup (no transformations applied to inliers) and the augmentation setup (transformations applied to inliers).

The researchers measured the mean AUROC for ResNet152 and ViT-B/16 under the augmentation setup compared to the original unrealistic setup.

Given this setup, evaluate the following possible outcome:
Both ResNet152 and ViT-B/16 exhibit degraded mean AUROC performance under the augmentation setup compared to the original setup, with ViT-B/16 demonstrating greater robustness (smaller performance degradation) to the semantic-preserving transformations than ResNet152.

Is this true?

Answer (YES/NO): YES